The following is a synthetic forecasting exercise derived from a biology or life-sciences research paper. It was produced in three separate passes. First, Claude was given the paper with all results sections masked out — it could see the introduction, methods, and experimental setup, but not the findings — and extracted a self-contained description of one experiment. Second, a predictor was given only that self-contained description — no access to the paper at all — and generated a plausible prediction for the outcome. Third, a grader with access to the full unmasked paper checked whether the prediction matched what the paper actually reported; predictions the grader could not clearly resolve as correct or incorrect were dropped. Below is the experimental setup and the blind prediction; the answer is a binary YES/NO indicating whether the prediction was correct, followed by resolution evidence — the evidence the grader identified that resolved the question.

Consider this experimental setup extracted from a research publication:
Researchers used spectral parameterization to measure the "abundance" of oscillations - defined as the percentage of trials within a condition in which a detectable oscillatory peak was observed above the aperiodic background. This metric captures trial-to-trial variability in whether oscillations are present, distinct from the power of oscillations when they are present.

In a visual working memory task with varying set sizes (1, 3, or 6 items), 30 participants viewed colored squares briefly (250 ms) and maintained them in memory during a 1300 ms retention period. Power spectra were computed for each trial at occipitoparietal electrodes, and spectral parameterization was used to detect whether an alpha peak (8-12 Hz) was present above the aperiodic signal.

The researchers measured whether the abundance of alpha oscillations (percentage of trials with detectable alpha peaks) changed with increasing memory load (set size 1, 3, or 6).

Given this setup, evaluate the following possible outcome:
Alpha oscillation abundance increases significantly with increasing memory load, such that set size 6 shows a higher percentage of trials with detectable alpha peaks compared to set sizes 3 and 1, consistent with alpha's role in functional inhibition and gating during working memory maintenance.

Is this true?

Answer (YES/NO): NO